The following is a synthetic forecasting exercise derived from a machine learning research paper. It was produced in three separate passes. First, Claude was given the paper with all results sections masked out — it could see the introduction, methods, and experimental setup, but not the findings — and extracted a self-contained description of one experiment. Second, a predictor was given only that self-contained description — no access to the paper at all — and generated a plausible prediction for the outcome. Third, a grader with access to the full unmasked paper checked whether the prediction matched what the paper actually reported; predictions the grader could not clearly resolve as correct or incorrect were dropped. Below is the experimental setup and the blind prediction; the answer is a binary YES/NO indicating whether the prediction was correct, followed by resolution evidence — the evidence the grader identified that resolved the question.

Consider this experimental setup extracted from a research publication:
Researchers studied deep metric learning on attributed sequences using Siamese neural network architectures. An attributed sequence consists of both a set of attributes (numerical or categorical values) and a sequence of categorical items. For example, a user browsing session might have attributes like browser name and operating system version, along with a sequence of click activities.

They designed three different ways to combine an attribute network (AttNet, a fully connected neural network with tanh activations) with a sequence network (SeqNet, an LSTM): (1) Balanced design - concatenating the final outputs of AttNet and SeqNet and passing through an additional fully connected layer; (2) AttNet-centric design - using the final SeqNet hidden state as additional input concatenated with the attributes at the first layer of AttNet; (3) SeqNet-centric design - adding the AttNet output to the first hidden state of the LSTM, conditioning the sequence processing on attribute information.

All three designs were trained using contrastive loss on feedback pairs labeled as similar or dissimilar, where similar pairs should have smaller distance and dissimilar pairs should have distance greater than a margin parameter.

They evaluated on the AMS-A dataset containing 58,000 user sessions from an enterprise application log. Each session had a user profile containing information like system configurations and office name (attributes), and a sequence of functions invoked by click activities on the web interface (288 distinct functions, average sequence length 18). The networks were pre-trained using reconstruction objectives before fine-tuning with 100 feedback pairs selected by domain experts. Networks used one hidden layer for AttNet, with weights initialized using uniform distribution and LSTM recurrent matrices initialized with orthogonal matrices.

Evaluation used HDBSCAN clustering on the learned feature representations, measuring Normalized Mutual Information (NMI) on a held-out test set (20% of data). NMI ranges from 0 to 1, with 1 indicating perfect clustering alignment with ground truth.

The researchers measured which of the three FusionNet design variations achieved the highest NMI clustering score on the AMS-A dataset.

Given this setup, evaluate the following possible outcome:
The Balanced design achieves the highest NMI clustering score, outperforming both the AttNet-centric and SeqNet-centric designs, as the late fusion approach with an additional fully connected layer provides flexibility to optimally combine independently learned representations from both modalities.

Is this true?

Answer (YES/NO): NO